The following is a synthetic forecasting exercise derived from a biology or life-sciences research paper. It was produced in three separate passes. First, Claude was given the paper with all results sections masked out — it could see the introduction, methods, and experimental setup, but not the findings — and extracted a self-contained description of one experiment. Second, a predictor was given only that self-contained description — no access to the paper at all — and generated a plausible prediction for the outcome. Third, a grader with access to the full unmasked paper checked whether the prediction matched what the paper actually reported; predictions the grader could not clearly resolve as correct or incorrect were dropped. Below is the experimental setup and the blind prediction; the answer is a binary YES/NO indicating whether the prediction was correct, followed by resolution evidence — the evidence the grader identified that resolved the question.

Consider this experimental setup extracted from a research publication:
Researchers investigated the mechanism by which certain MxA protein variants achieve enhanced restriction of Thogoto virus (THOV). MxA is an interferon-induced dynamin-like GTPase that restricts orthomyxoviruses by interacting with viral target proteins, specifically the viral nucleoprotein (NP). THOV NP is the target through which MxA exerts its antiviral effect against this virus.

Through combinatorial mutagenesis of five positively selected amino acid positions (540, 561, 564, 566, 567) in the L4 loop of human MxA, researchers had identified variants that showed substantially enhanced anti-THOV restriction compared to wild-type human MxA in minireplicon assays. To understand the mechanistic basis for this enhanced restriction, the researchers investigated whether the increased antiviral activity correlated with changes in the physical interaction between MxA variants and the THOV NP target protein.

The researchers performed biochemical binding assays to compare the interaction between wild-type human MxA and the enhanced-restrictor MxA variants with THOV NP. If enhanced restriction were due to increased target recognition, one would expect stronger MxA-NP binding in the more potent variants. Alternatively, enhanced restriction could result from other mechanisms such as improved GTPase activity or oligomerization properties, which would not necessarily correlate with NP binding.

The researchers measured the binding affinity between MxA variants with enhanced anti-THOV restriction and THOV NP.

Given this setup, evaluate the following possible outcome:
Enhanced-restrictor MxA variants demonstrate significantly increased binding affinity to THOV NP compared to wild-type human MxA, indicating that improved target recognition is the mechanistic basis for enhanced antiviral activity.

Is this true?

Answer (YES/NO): YES